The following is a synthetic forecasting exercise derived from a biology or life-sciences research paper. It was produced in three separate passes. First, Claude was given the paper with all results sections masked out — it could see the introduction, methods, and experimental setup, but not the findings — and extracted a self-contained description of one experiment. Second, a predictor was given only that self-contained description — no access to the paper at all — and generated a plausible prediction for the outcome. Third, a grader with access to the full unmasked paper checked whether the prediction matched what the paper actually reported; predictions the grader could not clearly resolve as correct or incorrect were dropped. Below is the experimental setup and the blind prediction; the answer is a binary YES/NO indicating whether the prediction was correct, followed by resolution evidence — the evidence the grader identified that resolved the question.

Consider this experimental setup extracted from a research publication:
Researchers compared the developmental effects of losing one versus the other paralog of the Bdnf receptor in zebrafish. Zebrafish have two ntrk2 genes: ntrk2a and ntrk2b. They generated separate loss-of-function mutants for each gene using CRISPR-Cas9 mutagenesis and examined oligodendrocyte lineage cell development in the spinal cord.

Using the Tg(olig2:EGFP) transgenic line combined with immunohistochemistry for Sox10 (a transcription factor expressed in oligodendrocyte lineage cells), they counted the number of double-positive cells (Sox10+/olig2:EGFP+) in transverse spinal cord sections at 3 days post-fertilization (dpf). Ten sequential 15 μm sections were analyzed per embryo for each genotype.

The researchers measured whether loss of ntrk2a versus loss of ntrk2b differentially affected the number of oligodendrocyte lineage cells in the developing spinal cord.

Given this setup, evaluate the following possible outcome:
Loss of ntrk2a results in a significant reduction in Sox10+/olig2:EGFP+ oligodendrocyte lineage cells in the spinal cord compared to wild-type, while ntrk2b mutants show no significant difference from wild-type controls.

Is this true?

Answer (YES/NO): NO